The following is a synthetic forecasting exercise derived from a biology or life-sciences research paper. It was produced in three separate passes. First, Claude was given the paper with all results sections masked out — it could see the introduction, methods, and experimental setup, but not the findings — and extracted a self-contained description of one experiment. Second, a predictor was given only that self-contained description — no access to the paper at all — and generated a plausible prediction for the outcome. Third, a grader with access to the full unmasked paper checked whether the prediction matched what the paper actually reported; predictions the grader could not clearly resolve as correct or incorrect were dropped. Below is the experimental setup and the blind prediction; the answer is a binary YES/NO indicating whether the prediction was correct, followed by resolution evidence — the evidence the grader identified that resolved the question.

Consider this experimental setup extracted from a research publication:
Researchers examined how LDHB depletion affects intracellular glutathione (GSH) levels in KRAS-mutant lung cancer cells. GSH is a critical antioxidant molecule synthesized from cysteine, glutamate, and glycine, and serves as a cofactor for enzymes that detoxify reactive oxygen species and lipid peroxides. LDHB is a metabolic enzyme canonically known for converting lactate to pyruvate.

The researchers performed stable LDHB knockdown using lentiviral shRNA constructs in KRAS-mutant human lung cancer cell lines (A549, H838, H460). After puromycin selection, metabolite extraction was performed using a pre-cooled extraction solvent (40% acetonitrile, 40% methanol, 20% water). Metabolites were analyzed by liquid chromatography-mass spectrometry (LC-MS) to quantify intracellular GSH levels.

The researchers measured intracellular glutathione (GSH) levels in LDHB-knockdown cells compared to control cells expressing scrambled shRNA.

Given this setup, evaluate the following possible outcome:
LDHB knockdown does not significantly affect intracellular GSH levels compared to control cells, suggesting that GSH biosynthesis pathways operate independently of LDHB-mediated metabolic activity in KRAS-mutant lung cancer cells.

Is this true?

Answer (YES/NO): NO